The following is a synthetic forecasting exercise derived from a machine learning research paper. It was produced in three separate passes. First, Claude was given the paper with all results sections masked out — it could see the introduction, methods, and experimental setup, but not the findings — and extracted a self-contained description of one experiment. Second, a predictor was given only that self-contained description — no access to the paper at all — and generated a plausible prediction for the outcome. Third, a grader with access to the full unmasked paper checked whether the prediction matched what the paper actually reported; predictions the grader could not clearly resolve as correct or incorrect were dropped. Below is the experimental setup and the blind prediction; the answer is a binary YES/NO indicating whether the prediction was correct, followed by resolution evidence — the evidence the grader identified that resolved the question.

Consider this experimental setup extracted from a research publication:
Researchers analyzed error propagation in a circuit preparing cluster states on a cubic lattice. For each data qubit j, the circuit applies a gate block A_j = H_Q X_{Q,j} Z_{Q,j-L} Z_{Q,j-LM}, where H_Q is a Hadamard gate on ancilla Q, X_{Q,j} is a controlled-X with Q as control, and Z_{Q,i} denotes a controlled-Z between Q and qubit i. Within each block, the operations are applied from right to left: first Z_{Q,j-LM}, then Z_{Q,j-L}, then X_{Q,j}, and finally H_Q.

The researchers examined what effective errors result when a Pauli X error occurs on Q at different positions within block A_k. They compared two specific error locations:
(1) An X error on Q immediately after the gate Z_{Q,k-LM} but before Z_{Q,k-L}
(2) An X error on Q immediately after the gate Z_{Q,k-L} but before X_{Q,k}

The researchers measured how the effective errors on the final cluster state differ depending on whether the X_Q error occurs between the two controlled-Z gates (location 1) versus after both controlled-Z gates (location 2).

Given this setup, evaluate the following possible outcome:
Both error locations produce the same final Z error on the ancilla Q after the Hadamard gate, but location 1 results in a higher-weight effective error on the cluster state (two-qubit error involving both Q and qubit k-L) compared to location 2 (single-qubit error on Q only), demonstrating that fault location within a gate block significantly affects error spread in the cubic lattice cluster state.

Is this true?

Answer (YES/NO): NO